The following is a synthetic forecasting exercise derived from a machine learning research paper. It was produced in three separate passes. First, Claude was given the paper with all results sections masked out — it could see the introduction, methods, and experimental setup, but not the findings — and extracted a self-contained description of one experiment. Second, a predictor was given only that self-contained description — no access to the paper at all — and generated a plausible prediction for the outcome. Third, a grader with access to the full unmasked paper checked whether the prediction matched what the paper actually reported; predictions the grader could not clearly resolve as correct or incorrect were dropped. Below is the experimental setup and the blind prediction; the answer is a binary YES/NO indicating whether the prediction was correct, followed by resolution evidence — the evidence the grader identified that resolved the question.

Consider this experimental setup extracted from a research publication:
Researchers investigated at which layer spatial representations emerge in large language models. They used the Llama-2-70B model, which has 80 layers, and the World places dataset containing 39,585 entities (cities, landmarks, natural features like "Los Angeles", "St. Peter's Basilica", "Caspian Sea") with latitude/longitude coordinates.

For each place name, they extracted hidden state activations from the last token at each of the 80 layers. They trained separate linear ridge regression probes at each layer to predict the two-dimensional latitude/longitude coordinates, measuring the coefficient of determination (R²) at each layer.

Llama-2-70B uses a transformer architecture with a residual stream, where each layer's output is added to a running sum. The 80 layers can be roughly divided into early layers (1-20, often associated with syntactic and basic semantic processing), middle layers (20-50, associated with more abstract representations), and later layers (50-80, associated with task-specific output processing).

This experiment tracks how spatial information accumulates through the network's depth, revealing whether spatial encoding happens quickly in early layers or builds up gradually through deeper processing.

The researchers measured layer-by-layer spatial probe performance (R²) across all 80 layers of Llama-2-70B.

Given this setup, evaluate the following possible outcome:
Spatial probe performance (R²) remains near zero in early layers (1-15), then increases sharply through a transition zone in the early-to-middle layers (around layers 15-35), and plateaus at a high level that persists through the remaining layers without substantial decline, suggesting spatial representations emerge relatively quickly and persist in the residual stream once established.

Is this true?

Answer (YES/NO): NO